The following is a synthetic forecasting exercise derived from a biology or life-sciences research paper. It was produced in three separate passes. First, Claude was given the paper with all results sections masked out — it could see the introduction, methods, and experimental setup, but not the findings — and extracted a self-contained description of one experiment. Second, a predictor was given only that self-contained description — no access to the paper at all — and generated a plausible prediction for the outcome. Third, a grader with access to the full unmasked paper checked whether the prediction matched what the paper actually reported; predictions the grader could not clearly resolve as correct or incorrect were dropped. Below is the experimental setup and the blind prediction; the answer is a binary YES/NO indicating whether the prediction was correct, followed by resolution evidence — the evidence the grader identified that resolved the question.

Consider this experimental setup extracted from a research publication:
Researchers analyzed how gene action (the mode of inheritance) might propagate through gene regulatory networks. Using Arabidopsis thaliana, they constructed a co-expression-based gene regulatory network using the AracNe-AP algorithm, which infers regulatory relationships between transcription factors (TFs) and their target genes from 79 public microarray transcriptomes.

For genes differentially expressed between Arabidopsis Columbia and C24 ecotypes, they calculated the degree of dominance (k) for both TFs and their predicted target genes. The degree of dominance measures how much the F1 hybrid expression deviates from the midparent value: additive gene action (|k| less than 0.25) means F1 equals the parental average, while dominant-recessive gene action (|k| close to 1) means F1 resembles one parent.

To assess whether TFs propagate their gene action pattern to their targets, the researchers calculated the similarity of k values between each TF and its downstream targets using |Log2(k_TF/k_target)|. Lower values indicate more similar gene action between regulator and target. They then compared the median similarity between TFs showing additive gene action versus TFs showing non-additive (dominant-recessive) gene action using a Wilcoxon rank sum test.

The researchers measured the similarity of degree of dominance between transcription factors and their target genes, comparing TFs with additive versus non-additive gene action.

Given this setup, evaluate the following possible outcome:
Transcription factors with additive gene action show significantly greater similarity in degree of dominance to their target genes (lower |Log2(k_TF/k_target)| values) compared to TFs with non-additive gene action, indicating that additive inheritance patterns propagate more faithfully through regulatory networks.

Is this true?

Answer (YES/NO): NO